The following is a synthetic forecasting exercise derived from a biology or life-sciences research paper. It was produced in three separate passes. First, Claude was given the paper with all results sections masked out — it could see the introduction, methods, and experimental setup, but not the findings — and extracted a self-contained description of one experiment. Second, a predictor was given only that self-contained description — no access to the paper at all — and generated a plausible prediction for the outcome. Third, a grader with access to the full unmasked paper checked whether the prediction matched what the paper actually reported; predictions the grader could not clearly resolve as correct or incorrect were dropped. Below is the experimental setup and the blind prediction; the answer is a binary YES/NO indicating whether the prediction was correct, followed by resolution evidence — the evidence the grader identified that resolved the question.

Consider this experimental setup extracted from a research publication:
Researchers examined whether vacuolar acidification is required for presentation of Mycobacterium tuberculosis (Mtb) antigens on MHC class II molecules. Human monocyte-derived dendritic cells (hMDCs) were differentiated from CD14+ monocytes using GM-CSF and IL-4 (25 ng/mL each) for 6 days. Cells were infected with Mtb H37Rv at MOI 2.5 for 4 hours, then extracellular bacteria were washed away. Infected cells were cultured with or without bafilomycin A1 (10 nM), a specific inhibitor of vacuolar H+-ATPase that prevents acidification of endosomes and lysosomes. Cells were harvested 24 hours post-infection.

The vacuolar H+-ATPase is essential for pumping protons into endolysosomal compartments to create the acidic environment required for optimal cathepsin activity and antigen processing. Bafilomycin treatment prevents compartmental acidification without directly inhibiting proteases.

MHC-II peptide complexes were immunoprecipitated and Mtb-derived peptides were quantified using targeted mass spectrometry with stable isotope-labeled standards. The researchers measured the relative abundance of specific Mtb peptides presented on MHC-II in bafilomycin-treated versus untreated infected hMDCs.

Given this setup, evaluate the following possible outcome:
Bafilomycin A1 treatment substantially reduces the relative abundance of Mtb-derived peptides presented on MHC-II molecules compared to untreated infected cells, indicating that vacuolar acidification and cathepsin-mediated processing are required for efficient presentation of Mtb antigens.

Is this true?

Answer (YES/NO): NO